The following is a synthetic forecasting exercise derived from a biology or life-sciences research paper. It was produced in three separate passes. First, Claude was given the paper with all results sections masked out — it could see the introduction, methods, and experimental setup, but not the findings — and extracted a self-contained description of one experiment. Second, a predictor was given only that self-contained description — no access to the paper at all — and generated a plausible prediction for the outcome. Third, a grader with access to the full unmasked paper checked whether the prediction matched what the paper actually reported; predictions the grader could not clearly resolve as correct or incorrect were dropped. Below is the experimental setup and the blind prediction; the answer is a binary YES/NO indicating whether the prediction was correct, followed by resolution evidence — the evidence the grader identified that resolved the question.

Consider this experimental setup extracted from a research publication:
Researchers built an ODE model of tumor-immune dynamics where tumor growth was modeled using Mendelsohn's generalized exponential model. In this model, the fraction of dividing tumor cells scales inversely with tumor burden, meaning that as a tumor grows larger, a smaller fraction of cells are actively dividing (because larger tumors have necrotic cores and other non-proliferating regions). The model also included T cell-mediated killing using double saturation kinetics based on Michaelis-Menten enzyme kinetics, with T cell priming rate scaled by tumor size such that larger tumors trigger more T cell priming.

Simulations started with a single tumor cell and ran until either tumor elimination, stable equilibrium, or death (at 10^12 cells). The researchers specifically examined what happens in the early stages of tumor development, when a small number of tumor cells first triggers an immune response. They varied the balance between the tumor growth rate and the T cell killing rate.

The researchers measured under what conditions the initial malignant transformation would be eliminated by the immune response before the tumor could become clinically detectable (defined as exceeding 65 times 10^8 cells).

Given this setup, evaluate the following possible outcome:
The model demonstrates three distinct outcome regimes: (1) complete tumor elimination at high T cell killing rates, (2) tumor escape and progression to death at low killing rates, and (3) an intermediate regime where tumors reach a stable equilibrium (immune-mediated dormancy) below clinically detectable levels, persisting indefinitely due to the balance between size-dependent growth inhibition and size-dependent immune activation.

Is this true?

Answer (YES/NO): YES